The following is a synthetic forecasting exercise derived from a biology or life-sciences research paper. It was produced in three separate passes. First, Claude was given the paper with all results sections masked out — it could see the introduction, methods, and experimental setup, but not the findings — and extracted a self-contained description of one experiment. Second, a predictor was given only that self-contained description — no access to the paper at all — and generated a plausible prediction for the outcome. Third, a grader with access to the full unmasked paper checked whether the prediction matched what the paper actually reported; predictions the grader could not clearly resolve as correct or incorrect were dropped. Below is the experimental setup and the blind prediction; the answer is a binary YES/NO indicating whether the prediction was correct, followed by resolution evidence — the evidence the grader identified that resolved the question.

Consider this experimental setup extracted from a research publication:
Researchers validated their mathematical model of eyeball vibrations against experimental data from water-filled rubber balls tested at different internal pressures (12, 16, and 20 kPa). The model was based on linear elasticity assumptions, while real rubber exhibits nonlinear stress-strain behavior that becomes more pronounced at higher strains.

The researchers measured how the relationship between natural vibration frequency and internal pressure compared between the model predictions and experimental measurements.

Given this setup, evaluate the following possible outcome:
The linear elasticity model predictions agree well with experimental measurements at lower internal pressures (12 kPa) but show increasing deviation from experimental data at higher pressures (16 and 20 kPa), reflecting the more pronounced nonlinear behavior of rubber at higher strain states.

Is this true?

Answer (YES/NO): YES